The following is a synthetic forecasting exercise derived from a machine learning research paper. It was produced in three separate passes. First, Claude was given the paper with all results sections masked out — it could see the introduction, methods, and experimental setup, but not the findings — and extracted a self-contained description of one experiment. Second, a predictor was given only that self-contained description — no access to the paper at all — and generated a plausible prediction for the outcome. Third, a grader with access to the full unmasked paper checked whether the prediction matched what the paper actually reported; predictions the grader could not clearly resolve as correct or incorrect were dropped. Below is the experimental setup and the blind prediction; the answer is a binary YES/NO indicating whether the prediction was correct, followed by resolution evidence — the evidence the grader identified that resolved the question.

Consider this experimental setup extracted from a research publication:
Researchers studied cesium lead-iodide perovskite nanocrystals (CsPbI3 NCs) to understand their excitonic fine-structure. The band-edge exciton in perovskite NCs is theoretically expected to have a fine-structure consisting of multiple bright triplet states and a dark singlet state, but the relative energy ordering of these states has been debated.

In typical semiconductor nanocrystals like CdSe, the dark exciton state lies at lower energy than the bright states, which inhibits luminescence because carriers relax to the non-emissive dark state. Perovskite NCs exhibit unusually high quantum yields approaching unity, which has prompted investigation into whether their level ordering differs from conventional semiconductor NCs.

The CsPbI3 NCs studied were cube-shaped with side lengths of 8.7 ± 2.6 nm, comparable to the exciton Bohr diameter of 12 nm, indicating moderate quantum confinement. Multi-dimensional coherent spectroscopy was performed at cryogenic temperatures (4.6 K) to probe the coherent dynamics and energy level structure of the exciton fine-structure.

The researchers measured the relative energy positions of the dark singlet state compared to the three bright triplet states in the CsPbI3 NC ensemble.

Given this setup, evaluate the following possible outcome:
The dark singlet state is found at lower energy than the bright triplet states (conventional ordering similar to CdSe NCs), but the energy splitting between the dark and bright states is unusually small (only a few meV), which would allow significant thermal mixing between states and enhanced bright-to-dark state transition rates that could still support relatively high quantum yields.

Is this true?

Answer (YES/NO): NO